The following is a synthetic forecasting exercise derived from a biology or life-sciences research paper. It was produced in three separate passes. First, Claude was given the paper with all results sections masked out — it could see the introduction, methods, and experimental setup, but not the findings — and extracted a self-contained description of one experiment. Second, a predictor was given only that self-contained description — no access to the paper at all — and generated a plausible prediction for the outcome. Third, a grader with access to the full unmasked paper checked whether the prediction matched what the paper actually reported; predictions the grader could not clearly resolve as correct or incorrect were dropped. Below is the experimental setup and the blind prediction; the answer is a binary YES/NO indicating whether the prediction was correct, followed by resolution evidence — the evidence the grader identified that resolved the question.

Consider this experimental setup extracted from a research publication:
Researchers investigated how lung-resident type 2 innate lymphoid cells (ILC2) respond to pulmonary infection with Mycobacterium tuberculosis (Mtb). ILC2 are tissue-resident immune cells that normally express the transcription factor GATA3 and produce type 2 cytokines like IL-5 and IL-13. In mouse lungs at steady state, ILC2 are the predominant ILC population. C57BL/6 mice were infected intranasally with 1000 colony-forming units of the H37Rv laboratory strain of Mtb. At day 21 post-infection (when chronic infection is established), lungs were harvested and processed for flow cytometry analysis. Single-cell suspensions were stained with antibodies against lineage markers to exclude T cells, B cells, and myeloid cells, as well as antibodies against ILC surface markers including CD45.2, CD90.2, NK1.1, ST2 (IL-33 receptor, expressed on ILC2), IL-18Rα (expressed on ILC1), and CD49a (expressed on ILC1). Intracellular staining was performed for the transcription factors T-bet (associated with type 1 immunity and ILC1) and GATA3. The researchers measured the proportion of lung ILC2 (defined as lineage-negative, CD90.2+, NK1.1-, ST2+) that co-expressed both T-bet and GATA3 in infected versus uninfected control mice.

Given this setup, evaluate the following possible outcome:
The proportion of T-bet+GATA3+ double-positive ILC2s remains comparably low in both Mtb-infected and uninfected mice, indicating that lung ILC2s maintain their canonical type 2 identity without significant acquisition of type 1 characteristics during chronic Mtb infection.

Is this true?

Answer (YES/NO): NO